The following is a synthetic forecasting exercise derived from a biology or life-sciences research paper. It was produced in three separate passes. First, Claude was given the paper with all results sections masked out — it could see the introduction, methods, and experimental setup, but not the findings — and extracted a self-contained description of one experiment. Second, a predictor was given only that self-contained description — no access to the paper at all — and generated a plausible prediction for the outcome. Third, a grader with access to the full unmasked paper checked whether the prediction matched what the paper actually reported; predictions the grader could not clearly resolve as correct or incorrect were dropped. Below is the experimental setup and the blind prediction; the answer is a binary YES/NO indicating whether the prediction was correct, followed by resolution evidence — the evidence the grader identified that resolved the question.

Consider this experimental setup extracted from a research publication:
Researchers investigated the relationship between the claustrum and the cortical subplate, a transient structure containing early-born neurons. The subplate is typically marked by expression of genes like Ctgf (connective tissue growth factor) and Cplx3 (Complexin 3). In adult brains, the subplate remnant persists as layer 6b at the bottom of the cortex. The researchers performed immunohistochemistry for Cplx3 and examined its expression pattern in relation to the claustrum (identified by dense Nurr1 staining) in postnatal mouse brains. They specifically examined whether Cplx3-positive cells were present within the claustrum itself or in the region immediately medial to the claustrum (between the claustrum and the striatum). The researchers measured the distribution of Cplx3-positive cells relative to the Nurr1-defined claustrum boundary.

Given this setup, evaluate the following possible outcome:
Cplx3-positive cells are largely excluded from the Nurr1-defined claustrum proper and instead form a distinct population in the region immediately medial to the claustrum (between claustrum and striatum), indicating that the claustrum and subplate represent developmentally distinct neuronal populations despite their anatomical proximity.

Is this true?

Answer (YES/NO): YES